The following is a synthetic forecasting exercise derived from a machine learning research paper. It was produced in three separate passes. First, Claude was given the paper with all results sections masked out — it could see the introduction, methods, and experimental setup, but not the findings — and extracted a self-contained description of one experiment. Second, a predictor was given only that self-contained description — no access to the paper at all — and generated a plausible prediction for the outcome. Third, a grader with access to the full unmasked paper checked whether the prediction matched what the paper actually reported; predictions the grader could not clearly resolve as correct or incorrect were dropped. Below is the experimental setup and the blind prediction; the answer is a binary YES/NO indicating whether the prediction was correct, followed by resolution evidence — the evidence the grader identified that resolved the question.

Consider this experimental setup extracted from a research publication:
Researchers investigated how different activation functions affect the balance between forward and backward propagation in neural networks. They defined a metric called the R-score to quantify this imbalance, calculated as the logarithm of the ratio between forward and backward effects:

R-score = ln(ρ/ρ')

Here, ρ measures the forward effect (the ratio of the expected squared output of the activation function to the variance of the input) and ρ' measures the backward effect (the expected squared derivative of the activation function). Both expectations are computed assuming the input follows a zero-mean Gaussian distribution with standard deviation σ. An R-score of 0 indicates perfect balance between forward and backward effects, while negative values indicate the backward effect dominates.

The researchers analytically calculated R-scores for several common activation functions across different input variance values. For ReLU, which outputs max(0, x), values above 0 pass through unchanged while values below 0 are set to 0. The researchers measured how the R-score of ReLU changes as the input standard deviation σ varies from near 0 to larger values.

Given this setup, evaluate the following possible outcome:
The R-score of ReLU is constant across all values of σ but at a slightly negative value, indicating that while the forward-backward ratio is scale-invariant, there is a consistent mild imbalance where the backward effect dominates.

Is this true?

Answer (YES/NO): YES